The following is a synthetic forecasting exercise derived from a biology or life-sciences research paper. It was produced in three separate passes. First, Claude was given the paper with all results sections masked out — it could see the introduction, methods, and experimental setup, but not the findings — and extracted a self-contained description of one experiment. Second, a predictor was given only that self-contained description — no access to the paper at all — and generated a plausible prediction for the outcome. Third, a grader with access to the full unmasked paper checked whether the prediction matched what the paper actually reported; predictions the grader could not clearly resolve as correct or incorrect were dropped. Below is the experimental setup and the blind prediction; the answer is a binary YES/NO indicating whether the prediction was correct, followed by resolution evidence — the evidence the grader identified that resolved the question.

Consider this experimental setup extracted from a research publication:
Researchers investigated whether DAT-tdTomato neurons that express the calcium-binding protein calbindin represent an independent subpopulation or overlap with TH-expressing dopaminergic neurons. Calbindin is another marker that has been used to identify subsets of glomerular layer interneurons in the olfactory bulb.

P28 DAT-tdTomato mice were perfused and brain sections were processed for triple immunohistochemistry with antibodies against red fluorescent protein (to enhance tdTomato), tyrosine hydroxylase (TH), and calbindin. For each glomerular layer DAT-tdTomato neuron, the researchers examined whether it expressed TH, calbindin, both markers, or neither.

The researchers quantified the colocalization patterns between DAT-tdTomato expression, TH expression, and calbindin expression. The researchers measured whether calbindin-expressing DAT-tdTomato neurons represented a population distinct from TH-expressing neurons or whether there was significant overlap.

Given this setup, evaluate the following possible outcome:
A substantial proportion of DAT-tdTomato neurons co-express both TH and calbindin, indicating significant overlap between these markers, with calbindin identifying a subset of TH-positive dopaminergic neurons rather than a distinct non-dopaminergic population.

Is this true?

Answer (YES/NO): NO